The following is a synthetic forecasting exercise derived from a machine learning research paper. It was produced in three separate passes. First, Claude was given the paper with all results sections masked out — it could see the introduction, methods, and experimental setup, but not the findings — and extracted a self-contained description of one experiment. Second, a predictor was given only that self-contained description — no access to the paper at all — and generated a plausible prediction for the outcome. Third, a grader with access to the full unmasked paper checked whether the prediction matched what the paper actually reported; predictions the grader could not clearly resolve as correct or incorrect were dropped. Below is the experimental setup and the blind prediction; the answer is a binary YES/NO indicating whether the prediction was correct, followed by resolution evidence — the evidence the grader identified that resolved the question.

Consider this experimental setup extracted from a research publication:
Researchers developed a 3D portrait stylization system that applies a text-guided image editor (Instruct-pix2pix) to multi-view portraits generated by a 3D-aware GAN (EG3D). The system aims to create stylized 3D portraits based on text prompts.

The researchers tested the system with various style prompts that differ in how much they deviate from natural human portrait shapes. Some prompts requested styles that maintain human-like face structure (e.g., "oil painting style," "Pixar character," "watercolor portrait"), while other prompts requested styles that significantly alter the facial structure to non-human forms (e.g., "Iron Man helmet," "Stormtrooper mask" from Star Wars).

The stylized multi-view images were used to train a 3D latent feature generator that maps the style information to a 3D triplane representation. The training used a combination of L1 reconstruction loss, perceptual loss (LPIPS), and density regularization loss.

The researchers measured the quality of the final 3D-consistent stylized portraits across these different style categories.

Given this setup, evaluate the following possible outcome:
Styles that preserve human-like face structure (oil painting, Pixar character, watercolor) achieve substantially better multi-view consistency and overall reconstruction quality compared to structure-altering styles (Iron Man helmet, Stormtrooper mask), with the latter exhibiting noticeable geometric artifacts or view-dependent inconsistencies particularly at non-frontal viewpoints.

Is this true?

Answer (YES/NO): YES